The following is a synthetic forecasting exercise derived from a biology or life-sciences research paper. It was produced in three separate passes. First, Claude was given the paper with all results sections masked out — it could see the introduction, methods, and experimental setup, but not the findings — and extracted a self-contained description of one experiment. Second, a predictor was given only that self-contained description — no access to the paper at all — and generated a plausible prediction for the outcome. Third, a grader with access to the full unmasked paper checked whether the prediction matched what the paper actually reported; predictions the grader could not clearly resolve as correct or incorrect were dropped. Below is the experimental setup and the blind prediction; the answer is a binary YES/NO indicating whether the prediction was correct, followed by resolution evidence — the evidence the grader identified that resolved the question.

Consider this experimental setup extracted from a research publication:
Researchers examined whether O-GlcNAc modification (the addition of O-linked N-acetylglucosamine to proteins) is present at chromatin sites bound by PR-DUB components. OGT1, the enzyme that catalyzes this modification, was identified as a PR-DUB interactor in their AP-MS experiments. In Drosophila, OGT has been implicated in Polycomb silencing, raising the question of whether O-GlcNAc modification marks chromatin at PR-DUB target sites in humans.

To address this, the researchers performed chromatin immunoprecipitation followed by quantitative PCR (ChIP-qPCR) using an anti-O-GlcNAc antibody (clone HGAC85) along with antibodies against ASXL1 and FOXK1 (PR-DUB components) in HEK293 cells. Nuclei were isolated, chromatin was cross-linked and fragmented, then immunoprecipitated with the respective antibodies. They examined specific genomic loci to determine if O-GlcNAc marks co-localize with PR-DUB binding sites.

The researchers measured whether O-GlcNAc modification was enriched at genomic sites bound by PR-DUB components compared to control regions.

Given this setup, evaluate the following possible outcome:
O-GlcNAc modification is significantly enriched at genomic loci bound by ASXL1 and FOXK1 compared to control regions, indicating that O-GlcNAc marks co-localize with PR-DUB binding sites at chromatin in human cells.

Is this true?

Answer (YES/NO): YES